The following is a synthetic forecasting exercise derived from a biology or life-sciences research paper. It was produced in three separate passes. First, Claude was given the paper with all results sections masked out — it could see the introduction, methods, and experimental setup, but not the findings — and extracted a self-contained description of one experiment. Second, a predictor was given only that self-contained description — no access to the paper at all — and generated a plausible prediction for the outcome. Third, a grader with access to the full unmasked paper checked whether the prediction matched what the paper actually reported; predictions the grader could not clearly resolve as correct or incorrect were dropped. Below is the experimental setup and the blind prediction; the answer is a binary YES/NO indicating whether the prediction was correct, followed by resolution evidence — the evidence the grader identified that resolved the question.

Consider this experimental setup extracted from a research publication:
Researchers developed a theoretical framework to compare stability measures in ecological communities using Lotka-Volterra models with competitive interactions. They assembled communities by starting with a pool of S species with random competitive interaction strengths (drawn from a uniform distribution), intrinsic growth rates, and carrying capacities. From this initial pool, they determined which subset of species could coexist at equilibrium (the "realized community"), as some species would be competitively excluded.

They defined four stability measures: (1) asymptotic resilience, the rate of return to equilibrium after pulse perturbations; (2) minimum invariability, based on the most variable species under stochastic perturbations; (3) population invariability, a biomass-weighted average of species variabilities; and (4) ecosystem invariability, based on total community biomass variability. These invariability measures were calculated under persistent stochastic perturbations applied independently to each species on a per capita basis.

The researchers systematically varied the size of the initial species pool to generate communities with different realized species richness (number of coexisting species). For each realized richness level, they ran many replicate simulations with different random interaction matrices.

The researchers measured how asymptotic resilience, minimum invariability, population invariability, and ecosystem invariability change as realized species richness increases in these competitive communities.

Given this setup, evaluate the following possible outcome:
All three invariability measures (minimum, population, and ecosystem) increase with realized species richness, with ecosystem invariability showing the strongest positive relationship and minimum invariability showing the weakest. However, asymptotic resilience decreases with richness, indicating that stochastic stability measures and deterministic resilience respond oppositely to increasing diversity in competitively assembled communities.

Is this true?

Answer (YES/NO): NO